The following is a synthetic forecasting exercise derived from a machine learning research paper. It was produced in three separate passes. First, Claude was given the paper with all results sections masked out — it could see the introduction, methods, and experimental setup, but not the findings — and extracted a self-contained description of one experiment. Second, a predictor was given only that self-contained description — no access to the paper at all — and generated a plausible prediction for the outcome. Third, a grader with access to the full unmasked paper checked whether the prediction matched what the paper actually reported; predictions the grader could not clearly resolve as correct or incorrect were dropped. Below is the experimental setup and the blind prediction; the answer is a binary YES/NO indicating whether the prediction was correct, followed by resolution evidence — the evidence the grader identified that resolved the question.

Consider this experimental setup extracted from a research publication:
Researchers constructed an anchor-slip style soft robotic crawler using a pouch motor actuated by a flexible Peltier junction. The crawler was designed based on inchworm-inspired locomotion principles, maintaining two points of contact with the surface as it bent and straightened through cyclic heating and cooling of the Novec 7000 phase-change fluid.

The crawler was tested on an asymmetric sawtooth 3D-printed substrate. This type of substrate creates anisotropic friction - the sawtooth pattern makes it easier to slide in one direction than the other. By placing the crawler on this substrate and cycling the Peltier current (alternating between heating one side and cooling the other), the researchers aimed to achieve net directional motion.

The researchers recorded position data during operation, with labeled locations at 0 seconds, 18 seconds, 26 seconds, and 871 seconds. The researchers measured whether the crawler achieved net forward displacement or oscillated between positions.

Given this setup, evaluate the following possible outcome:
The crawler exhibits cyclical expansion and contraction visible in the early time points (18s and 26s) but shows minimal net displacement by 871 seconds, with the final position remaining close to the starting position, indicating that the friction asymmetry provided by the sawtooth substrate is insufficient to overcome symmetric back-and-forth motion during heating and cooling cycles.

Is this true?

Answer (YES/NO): NO